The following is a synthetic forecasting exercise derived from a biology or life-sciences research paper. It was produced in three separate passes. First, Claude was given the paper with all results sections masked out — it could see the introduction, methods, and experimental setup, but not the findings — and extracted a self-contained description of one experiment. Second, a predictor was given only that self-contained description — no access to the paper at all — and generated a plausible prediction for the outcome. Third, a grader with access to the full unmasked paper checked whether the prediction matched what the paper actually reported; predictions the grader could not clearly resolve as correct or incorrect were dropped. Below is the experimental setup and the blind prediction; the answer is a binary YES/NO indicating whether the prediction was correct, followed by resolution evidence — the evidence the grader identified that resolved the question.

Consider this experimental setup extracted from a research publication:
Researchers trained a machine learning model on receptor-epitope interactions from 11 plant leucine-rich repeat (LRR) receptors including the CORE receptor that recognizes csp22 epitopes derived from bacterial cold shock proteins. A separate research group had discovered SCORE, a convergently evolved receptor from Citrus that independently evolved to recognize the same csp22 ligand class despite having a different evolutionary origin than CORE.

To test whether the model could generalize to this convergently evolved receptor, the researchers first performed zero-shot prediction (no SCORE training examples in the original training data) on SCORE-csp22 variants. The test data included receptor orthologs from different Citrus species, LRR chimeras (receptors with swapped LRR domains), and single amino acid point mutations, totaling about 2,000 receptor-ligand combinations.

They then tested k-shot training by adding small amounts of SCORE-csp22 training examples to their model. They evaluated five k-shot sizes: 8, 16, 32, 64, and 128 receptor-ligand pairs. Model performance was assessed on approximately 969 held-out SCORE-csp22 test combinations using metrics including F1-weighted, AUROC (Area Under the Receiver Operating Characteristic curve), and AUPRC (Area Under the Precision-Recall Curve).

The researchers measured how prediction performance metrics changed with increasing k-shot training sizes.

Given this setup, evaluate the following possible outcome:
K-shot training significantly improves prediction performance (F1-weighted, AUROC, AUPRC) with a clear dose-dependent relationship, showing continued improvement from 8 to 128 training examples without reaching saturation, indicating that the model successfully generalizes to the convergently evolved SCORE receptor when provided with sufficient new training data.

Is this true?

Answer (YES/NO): NO